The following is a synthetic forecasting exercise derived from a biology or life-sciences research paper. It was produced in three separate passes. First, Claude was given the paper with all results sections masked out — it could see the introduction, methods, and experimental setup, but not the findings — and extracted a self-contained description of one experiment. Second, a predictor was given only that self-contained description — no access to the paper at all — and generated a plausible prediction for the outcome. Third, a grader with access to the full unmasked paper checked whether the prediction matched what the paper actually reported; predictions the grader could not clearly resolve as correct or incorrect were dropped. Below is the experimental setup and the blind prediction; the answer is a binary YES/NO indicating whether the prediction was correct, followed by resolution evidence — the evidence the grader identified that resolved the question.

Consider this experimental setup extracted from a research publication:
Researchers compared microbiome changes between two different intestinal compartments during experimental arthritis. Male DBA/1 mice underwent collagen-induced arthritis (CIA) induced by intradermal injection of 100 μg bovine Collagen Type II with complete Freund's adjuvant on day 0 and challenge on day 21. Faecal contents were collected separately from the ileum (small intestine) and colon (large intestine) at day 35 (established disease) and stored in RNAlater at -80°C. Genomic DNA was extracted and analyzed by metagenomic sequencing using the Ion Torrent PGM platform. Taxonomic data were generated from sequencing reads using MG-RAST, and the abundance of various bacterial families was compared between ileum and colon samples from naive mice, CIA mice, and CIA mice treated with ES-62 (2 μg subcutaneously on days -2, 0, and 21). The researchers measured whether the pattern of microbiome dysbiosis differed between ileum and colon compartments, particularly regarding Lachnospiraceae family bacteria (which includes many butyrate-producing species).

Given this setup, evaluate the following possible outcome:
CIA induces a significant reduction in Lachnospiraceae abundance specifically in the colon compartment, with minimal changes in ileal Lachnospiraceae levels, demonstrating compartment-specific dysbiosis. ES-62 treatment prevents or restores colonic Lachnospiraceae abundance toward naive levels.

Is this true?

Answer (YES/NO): NO